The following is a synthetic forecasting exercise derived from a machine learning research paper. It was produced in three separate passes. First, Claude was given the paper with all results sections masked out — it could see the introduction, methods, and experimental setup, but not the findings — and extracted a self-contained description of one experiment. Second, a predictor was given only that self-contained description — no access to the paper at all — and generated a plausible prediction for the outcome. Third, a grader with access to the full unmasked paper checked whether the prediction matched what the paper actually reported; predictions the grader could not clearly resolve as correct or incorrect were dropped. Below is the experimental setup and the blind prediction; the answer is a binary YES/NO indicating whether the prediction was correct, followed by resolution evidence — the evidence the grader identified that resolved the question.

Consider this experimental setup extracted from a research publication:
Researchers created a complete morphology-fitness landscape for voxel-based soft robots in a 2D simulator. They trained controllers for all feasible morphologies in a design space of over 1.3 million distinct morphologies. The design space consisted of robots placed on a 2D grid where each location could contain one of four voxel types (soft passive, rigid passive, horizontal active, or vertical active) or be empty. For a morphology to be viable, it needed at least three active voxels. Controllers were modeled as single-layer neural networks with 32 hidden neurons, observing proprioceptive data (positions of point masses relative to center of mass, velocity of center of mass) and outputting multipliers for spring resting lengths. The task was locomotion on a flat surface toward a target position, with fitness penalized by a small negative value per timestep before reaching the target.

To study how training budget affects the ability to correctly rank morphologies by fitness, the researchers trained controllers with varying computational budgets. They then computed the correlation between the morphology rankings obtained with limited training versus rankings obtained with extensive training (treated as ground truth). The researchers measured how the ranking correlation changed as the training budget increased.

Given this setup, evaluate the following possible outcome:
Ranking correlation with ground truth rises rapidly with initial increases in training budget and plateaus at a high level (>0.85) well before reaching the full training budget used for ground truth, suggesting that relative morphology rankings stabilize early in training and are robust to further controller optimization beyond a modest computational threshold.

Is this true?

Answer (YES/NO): NO